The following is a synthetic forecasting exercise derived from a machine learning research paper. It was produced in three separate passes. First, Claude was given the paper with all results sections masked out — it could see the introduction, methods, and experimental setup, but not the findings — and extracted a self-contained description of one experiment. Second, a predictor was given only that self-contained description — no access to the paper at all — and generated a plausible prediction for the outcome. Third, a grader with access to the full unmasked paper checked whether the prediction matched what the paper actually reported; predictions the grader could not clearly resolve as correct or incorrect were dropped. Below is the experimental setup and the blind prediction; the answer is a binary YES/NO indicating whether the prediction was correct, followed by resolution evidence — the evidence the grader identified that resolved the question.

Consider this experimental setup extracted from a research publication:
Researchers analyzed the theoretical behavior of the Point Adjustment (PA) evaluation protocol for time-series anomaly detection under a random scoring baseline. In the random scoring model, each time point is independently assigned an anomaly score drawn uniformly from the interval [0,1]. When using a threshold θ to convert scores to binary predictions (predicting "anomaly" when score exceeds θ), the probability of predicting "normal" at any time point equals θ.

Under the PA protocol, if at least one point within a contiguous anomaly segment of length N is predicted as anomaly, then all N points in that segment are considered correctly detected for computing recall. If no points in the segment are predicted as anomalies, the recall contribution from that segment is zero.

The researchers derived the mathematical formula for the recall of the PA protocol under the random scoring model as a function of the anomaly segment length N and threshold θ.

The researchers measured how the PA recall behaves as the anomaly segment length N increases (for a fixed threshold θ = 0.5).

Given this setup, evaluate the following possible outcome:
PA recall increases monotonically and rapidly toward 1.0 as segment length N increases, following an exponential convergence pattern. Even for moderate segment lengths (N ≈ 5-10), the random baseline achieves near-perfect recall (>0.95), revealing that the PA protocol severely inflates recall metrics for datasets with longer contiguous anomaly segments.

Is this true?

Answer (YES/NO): YES